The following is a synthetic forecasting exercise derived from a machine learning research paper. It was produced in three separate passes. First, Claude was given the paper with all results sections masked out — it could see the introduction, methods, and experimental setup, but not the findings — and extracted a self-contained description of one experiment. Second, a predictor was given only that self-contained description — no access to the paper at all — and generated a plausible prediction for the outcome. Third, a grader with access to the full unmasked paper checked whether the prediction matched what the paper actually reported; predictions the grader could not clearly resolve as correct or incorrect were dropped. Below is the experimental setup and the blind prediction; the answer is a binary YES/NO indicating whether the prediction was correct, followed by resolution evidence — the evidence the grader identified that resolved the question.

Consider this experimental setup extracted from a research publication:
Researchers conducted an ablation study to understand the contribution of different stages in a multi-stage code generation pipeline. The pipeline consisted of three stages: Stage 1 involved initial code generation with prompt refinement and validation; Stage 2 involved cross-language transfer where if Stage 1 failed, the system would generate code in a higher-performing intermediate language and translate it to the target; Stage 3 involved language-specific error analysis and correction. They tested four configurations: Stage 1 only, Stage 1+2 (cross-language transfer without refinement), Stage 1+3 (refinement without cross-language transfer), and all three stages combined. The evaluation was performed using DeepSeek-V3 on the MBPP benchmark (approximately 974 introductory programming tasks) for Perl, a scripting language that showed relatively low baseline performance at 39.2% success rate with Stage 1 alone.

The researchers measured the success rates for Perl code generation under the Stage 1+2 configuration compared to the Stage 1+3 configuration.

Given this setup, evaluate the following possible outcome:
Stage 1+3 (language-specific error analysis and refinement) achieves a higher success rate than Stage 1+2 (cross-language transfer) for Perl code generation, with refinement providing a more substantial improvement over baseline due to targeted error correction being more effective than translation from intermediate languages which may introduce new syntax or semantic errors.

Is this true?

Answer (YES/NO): NO